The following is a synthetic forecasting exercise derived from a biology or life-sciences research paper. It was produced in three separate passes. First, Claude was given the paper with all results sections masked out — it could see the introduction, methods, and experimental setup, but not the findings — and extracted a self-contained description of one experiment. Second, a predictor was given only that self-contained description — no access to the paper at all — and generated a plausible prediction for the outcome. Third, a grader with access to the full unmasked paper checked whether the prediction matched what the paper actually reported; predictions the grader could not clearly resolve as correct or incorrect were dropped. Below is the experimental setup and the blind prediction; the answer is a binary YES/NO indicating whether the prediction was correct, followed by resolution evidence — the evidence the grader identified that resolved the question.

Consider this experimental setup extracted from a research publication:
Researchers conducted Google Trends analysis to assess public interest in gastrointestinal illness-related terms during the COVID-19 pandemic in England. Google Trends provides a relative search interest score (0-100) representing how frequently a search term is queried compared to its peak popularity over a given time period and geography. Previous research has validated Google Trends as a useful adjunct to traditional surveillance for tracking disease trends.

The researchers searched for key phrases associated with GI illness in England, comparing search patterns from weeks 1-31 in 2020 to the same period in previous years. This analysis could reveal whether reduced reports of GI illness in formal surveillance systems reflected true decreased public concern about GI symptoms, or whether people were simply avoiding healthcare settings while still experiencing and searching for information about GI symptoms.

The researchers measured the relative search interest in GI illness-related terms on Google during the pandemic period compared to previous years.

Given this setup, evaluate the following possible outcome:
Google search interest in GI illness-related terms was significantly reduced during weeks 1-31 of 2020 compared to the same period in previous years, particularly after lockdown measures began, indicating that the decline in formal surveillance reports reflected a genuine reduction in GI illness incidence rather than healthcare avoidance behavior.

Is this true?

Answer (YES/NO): YES